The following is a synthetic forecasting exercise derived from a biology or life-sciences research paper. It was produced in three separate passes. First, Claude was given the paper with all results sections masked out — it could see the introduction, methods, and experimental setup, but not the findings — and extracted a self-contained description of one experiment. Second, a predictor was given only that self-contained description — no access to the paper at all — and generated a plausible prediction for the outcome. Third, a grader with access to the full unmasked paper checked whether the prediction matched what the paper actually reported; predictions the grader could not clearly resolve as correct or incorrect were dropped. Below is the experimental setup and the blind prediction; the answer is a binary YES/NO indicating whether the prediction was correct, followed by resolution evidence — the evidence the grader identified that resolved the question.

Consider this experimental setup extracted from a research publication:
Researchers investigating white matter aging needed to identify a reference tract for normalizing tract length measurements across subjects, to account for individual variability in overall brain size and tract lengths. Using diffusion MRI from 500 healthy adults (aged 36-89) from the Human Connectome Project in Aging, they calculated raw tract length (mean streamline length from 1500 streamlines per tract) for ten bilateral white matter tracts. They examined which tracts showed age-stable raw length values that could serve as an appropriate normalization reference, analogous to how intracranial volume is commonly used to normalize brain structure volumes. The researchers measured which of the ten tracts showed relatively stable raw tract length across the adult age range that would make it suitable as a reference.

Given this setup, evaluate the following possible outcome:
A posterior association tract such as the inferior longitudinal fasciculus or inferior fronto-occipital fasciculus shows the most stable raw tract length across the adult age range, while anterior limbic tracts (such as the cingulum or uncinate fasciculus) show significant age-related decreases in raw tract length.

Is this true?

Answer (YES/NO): NO